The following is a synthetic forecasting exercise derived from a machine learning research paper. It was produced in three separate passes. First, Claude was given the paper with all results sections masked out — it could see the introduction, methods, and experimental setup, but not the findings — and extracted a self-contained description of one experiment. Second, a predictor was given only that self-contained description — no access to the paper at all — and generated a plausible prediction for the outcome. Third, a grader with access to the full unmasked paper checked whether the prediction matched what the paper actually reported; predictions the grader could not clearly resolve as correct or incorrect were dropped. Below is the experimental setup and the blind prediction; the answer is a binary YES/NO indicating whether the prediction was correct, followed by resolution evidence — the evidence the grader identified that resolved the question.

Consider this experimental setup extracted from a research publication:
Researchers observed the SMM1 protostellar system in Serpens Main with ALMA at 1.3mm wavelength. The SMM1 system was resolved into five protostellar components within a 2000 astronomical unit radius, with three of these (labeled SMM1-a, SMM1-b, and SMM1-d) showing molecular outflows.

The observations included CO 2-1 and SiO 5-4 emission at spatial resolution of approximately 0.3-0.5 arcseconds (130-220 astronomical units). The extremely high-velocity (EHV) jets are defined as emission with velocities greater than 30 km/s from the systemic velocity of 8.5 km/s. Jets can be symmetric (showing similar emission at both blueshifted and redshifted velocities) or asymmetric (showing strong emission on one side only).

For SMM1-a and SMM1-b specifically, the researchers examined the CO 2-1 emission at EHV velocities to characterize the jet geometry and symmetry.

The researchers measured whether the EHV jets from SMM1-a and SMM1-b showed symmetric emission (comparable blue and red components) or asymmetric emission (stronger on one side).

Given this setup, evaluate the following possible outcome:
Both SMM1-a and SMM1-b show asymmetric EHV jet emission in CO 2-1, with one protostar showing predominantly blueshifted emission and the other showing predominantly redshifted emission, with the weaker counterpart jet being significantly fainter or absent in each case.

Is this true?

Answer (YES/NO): NO